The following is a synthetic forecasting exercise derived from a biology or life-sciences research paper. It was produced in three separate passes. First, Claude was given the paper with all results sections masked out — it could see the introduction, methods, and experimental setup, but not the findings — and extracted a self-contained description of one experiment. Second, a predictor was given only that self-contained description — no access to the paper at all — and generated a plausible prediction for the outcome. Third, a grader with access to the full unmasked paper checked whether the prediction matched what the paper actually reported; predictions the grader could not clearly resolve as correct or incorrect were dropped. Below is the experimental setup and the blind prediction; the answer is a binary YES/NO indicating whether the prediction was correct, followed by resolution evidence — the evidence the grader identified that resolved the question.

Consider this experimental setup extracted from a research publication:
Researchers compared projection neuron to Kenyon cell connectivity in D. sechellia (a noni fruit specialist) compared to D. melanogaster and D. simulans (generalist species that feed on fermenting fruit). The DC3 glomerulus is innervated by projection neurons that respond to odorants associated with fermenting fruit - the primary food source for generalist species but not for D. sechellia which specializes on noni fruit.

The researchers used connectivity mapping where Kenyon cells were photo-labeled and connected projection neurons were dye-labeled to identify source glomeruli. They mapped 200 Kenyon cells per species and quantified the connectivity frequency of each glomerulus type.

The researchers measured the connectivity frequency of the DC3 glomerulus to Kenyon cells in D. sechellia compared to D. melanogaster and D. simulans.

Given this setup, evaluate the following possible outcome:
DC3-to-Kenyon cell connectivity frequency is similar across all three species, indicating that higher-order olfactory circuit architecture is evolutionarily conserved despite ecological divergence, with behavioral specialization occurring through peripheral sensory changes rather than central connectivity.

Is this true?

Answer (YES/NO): NO